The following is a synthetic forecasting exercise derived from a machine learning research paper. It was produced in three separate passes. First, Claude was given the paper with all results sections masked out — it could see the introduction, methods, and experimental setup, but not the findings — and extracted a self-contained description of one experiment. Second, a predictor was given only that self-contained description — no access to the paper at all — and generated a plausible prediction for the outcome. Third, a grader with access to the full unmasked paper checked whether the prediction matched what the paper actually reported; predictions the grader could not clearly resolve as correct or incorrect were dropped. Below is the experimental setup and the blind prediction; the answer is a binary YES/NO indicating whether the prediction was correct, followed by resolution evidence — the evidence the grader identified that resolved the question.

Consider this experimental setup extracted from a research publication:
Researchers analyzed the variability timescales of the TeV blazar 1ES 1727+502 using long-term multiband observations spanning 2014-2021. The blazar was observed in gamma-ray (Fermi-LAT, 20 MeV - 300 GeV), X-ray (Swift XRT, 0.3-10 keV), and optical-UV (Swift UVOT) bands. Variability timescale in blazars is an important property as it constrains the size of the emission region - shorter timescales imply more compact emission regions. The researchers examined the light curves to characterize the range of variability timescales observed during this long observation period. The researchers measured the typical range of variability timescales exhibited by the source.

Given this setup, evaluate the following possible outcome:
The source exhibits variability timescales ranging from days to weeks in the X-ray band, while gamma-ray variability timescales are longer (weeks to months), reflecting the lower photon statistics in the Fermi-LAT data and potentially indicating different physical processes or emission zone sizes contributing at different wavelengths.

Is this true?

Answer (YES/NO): NO